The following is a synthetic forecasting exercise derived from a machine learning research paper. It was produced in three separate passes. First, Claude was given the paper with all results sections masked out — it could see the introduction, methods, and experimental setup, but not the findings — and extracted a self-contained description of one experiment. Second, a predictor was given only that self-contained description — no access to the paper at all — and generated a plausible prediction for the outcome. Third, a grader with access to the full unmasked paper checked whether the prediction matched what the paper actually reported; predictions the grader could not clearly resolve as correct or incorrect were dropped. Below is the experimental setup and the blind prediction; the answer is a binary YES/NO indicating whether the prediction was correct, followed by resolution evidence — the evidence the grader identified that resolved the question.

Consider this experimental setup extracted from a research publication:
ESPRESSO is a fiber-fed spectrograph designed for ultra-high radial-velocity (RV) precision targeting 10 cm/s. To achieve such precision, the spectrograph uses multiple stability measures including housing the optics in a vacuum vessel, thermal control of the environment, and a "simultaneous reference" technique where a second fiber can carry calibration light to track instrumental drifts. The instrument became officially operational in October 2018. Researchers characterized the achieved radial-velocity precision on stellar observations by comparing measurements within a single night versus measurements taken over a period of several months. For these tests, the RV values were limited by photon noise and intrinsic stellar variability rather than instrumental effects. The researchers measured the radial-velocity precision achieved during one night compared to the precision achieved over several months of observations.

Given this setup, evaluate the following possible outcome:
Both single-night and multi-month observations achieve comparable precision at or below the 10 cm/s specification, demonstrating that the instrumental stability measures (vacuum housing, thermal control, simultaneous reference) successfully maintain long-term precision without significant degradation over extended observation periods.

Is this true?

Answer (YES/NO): NO